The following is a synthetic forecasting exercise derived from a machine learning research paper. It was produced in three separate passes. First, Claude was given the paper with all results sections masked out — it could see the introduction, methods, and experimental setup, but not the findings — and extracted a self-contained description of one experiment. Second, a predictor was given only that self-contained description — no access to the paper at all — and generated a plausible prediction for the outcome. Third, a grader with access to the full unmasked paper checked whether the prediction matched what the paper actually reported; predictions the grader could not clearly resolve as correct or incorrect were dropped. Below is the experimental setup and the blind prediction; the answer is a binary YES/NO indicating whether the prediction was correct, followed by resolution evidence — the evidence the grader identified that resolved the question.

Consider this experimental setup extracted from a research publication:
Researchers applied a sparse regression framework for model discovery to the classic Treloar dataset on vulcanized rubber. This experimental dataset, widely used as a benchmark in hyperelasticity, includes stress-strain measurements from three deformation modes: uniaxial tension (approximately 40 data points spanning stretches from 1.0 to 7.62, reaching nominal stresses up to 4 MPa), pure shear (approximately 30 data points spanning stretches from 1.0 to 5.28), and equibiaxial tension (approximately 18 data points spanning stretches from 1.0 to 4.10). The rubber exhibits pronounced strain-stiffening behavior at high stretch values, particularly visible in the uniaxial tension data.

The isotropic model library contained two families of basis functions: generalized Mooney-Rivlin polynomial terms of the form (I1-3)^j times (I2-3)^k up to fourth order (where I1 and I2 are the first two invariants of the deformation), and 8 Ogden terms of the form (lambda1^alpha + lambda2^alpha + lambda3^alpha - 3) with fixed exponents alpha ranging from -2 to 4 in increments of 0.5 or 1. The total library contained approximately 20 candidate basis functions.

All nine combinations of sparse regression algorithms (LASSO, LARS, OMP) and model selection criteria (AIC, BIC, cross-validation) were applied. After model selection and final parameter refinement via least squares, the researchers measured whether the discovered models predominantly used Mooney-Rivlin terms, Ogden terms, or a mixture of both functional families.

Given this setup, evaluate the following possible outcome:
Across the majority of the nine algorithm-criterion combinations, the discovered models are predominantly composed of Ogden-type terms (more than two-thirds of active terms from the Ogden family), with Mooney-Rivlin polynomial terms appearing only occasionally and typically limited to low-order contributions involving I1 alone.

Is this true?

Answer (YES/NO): NO